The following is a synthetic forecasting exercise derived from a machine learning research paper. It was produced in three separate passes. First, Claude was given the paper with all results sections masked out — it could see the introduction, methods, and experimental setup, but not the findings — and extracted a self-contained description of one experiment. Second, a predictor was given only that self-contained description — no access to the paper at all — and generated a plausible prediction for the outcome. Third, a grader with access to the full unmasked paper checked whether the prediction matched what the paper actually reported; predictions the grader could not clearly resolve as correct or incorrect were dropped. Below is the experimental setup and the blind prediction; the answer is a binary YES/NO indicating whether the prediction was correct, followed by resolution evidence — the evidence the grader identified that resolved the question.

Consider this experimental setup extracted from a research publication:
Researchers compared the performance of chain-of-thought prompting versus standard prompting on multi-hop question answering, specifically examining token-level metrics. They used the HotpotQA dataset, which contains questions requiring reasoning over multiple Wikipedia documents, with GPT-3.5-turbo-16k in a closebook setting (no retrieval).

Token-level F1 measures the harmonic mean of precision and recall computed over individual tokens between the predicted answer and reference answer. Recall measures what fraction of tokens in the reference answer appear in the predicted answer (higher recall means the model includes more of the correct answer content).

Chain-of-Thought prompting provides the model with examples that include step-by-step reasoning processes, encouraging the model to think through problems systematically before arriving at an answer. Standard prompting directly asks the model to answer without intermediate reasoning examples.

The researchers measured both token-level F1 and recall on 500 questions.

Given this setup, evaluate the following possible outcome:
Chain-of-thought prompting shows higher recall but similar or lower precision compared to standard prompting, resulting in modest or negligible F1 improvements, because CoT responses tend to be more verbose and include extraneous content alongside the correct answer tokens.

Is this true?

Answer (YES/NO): NO